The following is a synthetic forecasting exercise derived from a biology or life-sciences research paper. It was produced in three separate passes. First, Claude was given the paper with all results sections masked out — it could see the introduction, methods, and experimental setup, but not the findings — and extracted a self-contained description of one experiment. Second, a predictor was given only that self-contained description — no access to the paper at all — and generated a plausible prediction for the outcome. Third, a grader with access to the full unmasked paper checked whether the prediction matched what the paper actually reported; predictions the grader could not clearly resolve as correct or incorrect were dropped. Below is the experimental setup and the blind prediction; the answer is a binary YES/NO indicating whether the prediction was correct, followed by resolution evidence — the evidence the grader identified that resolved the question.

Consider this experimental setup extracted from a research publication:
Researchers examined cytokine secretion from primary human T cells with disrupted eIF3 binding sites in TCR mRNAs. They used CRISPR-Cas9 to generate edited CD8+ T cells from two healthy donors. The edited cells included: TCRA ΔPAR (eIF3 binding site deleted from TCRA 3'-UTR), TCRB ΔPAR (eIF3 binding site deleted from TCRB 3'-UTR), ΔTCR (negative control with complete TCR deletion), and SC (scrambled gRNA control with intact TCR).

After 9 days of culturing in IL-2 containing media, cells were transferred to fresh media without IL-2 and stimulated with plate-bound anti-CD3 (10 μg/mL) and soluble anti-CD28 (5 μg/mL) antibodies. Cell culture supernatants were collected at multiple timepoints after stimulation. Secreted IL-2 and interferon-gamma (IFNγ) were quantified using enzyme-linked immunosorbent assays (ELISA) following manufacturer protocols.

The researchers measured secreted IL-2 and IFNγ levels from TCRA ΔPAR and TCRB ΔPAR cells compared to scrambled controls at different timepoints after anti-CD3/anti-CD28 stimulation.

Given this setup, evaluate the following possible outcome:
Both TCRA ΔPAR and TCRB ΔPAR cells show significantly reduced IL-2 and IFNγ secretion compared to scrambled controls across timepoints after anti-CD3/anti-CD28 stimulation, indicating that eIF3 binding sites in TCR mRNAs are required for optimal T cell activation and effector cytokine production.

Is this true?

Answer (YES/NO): YES